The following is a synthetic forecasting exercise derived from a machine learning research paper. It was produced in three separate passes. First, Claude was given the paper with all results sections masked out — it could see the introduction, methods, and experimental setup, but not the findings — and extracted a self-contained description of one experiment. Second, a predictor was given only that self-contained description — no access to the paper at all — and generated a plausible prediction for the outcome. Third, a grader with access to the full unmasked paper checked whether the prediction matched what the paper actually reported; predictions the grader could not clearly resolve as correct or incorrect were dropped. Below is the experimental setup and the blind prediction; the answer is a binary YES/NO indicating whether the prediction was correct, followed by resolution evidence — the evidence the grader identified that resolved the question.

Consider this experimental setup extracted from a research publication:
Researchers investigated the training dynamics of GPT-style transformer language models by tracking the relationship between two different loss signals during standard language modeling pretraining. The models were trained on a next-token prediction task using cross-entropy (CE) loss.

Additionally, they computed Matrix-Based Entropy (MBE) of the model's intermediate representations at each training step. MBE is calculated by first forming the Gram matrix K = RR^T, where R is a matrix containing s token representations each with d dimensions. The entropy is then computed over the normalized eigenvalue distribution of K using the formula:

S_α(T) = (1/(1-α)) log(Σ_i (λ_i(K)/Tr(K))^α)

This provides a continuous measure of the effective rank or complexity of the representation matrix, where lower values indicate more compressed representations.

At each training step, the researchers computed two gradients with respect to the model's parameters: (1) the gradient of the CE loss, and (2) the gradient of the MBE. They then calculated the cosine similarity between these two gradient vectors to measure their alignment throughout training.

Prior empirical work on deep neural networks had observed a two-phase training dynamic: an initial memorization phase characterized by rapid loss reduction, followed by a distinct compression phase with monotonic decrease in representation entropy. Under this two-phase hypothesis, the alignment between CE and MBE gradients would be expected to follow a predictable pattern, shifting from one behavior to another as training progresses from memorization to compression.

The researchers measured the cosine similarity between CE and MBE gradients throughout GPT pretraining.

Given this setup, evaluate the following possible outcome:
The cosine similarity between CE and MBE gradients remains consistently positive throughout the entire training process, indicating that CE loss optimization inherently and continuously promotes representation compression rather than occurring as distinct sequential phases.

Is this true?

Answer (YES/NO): NO